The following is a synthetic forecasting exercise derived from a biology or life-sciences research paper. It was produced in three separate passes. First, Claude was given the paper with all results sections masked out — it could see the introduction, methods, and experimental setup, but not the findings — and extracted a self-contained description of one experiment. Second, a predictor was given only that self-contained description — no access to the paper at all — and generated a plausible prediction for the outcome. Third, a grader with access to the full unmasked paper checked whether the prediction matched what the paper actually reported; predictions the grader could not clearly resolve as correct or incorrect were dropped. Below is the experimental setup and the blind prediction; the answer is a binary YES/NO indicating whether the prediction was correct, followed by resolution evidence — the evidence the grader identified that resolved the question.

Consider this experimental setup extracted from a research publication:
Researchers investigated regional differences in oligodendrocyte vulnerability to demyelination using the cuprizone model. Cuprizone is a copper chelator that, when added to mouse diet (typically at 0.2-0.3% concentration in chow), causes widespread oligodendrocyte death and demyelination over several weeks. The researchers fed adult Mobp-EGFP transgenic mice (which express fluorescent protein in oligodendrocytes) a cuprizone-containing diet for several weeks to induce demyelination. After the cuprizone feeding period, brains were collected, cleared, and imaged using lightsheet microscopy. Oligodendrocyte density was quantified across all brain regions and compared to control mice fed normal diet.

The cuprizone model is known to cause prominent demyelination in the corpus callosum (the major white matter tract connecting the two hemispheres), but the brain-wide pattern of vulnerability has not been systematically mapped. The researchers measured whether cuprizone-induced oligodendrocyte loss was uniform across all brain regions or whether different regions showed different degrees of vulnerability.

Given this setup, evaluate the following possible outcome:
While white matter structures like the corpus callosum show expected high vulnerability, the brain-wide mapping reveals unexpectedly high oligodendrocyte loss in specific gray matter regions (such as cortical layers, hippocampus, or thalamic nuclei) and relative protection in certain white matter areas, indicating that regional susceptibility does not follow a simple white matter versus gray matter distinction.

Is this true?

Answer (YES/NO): NO